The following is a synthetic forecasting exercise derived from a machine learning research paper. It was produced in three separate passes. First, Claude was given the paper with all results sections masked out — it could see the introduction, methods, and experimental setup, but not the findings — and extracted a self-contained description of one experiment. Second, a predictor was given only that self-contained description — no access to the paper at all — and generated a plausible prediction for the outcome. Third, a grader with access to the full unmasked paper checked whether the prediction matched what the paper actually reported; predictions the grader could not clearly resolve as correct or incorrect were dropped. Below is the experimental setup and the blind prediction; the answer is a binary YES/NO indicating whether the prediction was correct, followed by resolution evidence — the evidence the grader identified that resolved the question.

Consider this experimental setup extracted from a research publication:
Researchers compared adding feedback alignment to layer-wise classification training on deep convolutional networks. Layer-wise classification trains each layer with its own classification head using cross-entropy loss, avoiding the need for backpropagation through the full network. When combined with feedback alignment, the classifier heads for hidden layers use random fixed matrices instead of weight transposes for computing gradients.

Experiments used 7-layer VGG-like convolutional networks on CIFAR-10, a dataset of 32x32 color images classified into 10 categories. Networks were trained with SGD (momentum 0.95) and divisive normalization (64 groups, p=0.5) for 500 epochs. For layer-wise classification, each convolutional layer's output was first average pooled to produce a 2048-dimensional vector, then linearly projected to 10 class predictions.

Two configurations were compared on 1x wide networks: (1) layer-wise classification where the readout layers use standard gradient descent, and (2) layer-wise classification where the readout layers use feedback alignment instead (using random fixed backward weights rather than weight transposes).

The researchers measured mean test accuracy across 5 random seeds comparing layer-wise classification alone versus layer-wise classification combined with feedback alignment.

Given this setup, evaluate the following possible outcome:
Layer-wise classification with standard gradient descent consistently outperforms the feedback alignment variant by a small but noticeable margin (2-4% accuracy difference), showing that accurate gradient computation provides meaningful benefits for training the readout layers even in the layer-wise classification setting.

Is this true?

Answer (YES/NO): NO